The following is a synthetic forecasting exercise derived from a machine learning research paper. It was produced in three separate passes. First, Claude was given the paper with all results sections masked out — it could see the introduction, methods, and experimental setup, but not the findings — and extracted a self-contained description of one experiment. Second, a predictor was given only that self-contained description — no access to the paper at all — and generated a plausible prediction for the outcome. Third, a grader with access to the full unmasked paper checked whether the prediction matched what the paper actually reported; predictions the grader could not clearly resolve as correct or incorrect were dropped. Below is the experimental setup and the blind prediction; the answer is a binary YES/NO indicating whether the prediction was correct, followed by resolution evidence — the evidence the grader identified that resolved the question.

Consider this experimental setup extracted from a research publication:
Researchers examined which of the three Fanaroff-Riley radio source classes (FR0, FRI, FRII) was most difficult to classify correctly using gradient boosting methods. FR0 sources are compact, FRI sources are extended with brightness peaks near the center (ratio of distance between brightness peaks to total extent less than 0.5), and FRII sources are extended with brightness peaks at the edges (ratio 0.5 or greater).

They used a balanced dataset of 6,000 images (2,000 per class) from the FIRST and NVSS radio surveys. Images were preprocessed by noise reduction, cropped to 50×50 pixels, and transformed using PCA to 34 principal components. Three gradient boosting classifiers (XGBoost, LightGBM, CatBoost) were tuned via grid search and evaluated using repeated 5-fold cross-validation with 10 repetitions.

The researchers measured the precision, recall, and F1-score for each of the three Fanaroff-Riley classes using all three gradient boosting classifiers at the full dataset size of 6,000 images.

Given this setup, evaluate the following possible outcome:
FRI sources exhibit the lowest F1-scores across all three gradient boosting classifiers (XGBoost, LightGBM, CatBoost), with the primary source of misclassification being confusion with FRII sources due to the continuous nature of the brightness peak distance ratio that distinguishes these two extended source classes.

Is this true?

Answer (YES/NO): YES